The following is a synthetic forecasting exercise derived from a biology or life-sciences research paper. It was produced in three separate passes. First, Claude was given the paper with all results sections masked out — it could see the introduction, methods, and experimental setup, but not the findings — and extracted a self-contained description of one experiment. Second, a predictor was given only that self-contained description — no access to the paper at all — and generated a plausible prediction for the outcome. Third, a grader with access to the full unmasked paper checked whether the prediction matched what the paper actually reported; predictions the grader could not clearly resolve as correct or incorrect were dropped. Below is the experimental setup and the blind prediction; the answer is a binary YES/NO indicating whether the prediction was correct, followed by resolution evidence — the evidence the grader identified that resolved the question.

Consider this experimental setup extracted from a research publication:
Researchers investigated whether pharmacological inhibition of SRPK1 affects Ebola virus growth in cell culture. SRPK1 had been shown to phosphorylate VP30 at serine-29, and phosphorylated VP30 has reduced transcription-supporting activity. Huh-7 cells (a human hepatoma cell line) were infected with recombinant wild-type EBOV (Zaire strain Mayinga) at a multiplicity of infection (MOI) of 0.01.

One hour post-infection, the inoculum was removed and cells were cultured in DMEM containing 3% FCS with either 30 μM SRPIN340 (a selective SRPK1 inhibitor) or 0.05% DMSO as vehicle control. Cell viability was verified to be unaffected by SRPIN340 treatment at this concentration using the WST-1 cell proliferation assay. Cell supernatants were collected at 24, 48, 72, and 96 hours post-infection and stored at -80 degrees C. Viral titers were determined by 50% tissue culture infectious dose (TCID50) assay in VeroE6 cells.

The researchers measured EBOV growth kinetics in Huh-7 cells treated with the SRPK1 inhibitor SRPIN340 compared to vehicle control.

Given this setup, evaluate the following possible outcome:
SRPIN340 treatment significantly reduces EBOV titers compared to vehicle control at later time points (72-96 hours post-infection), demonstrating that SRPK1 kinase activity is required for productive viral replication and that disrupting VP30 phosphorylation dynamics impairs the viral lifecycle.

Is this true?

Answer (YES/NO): NO